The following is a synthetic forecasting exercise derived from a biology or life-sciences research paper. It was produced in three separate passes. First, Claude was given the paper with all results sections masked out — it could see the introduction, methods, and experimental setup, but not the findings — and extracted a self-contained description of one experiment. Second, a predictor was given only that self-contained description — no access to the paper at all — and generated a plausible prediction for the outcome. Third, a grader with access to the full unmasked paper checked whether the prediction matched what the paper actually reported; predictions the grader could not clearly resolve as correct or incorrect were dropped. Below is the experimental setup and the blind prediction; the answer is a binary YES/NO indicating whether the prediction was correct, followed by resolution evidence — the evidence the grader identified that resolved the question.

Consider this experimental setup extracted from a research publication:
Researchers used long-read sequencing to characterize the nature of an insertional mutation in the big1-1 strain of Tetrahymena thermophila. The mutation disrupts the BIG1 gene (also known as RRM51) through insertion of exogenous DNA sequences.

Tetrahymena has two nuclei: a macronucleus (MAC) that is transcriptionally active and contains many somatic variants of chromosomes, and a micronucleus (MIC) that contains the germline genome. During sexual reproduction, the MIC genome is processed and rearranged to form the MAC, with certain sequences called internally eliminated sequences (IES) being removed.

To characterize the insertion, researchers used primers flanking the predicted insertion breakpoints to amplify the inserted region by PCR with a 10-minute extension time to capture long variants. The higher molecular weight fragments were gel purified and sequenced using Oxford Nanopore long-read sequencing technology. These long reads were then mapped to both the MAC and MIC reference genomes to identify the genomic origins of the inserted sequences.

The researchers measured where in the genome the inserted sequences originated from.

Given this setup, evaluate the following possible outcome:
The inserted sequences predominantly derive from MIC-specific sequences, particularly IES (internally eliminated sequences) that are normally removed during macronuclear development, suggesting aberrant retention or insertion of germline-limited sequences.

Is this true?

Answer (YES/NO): YES